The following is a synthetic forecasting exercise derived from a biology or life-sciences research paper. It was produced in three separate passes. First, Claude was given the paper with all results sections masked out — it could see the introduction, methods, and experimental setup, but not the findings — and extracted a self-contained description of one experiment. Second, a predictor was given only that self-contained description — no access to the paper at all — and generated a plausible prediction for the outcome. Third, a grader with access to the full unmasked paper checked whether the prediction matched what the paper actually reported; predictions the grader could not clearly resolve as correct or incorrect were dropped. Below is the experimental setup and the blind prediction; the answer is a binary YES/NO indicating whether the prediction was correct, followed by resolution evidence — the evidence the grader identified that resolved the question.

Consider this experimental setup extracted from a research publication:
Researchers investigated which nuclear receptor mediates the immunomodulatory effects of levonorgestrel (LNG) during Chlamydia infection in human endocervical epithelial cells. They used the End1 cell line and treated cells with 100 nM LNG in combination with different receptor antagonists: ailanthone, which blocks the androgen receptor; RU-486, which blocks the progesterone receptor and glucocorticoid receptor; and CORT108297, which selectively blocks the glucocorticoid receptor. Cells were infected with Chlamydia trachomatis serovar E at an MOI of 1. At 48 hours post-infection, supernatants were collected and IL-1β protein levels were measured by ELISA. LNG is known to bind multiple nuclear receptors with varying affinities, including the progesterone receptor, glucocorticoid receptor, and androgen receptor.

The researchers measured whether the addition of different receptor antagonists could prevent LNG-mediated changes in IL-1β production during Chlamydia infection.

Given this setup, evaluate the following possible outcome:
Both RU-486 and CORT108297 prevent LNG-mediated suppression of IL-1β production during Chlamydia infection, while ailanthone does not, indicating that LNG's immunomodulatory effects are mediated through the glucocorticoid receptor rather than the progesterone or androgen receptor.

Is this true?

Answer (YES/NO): NO